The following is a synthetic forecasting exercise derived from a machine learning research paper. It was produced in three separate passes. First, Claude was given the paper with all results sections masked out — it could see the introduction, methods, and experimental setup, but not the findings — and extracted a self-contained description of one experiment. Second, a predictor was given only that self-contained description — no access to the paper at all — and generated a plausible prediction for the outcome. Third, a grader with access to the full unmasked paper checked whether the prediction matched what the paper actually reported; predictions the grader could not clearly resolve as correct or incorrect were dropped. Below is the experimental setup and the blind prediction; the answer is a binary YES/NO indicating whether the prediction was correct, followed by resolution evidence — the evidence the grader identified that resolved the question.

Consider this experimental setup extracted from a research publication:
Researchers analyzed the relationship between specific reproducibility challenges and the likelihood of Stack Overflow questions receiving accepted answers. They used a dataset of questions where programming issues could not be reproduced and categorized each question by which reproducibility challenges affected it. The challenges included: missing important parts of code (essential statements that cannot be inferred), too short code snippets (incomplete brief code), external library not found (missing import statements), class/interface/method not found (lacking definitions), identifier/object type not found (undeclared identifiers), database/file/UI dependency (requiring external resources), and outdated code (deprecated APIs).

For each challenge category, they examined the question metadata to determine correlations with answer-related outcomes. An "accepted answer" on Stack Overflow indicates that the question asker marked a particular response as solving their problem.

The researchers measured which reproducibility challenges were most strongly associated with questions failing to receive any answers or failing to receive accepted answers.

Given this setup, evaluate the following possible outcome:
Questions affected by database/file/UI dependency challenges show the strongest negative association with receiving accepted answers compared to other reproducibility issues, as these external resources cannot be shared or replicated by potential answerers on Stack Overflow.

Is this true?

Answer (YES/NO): NO